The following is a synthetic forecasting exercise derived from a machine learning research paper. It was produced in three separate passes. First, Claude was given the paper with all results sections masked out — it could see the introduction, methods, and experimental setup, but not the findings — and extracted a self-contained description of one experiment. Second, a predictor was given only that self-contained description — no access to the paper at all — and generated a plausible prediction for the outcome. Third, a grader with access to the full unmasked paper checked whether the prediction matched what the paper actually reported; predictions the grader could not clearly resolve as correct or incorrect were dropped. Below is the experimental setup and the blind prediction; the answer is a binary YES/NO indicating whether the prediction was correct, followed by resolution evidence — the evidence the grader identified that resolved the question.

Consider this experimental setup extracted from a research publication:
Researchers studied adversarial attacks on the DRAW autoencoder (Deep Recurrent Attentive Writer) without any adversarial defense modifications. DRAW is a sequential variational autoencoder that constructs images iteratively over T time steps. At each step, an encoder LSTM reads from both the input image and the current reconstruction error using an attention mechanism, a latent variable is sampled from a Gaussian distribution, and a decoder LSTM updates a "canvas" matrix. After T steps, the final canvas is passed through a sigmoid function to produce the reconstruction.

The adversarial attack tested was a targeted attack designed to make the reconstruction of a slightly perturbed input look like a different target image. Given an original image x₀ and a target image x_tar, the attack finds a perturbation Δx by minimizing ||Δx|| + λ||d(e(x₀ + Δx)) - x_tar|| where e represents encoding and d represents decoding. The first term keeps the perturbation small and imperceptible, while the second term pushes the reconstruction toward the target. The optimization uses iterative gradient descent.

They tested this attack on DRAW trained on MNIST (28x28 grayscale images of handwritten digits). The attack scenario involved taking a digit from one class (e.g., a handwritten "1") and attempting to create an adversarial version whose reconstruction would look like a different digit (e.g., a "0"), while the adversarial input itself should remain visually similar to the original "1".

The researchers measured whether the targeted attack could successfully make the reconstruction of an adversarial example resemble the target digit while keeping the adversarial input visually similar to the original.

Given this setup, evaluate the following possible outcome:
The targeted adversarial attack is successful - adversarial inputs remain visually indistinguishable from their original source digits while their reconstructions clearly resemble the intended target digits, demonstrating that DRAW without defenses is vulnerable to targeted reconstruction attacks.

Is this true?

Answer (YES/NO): YES